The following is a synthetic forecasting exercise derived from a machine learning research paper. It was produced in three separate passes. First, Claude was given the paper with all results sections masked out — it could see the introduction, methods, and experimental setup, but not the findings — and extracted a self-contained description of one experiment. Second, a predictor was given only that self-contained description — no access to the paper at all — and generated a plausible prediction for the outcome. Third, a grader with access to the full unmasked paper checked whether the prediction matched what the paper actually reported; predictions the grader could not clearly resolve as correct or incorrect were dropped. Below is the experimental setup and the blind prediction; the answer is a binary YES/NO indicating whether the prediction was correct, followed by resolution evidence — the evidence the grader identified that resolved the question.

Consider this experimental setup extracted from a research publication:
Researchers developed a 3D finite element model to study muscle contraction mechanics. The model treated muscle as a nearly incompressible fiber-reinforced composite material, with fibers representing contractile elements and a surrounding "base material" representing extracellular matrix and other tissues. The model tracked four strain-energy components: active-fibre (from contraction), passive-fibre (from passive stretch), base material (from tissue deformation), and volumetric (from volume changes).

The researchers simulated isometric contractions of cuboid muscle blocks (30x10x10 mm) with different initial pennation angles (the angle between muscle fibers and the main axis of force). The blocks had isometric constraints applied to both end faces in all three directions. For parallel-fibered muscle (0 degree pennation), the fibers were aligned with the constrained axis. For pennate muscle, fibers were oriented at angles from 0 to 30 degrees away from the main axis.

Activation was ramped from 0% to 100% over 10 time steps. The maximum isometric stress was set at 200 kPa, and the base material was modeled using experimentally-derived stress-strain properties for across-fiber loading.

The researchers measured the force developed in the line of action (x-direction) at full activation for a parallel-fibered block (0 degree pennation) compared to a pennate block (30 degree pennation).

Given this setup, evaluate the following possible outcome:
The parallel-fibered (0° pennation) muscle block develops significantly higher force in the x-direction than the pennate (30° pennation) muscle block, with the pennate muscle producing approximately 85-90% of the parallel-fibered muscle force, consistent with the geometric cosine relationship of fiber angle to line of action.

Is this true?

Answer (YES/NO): NO